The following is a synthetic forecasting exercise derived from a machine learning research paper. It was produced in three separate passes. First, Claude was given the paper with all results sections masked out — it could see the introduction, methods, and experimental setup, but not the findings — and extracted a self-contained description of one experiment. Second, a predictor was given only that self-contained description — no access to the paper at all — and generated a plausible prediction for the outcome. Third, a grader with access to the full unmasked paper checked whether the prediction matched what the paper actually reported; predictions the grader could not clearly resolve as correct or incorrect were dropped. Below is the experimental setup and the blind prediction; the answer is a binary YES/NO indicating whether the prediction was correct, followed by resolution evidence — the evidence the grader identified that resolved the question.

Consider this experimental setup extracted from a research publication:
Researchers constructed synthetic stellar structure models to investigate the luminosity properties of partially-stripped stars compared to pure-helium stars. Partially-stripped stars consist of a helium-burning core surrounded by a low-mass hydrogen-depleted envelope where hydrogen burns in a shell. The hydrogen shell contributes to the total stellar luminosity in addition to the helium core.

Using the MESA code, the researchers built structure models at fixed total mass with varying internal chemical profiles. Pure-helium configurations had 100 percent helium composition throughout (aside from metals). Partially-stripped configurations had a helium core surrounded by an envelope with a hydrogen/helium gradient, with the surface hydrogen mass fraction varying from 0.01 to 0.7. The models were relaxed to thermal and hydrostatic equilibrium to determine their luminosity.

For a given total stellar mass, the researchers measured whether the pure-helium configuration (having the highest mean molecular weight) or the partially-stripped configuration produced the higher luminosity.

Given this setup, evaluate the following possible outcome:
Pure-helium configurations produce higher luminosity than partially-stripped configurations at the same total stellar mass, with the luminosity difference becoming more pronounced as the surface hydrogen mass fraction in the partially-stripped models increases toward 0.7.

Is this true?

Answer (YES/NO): NO